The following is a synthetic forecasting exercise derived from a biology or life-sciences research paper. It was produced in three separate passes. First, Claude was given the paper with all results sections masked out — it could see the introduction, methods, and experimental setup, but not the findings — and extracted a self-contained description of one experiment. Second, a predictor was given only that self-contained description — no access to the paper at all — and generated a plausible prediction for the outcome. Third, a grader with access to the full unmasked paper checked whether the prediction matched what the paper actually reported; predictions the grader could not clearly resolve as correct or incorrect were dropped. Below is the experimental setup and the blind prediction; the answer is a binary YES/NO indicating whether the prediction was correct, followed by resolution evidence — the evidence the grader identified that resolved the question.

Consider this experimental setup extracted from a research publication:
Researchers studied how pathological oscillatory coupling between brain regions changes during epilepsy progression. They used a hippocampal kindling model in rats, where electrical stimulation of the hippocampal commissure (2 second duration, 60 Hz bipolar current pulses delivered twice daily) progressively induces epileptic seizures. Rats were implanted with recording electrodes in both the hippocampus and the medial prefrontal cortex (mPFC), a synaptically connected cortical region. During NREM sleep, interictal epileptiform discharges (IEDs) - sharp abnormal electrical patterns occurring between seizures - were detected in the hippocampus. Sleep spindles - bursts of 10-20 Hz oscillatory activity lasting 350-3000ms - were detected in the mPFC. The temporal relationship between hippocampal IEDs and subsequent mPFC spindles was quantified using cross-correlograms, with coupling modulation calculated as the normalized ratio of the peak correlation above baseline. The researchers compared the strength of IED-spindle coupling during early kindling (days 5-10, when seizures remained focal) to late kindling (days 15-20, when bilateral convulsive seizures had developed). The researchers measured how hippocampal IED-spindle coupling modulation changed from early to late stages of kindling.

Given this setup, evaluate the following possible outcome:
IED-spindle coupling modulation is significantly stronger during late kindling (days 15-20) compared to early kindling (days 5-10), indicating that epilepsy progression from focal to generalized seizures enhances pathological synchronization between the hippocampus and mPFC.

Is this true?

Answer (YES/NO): NO